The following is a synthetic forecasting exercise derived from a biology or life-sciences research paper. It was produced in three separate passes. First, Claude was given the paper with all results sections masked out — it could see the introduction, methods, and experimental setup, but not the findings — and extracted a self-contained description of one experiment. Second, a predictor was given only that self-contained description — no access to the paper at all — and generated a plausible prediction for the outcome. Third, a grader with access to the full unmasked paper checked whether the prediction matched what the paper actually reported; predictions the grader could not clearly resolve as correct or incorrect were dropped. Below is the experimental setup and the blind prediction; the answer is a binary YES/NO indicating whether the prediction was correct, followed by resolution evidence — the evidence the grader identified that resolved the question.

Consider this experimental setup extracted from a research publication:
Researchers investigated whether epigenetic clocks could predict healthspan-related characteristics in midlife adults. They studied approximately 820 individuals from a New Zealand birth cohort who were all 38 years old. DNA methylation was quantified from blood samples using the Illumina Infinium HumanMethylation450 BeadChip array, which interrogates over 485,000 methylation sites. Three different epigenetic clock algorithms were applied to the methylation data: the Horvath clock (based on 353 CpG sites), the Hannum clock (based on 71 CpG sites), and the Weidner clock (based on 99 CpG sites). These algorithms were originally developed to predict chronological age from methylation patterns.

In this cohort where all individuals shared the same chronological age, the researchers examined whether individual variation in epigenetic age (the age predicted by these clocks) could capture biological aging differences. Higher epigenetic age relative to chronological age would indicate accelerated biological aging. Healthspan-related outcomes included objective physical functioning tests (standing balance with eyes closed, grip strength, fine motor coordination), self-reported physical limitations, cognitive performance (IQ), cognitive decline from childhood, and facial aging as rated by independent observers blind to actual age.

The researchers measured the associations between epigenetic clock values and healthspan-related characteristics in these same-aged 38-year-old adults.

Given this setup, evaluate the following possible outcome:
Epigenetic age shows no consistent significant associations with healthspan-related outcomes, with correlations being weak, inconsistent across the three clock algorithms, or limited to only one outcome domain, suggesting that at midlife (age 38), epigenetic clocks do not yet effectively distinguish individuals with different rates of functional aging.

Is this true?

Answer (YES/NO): NO